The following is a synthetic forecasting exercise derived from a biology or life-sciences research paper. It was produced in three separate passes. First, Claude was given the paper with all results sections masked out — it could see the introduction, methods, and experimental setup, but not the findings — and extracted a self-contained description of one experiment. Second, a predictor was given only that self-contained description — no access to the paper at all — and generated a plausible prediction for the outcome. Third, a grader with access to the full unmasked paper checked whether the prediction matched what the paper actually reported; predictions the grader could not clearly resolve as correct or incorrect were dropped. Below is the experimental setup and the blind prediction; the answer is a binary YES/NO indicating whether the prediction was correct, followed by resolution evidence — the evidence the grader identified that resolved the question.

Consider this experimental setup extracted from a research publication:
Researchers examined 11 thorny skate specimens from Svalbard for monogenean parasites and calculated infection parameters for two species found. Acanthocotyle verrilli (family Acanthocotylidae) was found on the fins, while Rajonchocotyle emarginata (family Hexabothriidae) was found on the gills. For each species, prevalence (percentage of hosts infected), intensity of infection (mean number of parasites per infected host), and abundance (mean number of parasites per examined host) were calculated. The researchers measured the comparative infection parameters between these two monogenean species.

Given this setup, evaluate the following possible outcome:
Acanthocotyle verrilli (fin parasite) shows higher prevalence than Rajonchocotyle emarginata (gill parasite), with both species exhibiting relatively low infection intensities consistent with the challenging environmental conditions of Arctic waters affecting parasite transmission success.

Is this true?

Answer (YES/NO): NO